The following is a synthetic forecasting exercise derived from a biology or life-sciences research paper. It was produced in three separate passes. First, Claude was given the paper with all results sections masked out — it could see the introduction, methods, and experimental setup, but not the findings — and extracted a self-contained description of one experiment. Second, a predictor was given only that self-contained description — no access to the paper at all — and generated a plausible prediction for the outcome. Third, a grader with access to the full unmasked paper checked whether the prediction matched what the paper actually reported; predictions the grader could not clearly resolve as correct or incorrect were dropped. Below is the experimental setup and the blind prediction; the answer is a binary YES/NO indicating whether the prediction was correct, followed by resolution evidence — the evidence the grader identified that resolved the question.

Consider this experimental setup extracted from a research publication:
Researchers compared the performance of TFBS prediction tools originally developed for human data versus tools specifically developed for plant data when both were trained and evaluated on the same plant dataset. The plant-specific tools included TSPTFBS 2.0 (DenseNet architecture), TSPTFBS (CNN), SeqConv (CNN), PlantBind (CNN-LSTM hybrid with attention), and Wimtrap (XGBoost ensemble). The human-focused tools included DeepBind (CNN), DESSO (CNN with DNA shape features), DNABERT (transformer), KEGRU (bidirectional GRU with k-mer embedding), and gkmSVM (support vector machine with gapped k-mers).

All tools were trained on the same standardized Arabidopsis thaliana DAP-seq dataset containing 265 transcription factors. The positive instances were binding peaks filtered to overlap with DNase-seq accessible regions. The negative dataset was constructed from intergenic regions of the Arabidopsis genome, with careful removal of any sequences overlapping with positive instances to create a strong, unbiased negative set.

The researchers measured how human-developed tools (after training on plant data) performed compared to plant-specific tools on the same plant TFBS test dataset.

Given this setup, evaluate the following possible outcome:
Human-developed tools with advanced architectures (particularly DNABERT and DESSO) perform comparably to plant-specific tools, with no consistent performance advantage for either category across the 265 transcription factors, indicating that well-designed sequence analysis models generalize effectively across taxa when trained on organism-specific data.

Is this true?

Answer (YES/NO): NO